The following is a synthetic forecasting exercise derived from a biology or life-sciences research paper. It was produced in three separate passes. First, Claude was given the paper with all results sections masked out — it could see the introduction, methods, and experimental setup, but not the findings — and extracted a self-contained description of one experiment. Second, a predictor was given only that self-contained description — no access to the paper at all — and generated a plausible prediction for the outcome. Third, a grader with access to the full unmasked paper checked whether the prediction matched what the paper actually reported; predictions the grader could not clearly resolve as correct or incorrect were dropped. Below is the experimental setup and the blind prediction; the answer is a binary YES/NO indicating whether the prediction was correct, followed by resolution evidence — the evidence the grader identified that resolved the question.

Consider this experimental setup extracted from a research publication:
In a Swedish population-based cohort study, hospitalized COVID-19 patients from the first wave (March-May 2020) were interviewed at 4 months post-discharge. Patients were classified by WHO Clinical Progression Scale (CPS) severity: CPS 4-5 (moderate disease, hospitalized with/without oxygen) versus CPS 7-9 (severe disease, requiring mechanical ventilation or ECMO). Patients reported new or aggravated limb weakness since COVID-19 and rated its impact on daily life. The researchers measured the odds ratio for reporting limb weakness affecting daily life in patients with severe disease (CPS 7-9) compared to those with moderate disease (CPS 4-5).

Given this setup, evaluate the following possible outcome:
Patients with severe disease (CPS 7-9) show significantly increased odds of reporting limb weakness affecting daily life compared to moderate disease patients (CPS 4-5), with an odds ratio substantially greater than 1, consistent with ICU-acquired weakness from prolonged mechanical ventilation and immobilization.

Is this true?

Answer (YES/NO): YES